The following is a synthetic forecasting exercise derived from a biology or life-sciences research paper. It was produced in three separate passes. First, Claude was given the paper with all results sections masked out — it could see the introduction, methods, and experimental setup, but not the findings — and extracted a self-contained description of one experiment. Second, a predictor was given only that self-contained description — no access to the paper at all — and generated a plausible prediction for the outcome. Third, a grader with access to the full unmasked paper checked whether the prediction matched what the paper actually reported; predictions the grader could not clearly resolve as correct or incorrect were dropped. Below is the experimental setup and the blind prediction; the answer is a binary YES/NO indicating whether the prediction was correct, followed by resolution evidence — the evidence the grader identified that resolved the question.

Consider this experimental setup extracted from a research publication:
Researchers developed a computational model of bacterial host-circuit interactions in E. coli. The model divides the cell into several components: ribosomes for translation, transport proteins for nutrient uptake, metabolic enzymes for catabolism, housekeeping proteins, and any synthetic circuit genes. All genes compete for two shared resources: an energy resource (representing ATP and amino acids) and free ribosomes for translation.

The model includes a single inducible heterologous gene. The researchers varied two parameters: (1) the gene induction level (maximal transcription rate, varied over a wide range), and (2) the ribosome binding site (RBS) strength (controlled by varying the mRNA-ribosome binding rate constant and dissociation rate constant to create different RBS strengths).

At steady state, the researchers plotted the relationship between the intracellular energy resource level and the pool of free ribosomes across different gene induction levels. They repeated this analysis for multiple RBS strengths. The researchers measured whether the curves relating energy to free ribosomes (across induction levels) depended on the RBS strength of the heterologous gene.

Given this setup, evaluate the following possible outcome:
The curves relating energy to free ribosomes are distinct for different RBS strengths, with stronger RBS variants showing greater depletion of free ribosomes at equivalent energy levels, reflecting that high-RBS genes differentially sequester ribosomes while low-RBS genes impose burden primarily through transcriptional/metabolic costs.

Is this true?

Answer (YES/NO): NO